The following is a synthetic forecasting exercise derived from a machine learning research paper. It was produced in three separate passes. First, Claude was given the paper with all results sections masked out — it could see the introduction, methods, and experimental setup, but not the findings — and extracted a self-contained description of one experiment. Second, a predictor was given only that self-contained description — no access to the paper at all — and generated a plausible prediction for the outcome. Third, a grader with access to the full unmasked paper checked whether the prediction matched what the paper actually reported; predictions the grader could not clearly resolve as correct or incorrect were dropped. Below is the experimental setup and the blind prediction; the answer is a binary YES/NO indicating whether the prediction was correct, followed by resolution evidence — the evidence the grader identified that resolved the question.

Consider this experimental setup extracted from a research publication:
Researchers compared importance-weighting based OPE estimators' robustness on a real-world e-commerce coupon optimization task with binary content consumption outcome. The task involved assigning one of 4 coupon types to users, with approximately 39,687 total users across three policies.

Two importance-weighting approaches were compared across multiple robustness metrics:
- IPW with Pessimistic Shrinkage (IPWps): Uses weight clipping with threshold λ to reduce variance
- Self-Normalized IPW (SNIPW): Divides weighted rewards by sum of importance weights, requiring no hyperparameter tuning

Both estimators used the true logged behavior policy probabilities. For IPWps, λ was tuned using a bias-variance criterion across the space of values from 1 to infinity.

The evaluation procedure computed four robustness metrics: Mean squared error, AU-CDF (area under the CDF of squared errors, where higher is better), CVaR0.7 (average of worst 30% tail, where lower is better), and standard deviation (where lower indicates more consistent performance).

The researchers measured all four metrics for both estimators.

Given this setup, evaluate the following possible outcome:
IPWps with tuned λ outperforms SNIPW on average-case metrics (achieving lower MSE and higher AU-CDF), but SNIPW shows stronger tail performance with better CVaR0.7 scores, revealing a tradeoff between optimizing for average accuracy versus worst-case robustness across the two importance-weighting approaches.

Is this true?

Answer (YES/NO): NO